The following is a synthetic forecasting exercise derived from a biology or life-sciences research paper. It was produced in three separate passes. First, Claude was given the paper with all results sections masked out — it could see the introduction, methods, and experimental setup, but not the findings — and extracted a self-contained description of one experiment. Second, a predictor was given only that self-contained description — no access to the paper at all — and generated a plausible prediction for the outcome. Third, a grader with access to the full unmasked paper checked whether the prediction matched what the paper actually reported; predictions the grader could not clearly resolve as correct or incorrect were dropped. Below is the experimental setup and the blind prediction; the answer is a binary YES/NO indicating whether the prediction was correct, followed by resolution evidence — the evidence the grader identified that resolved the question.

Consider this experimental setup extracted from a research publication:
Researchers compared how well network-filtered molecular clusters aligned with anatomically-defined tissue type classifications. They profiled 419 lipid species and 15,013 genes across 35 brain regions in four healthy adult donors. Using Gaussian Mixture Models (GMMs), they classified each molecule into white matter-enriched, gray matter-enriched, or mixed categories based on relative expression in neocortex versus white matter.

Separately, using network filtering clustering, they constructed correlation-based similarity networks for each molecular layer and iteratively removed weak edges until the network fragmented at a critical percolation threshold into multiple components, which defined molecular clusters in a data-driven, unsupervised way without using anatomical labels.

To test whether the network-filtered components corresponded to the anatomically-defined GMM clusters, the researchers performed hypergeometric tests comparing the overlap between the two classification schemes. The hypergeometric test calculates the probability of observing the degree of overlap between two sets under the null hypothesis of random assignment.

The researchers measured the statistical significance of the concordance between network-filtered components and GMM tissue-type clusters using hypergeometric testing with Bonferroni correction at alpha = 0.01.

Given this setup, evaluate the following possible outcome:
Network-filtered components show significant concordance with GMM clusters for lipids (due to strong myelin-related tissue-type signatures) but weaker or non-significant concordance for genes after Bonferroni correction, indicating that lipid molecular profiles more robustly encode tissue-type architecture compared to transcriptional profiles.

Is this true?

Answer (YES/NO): NO